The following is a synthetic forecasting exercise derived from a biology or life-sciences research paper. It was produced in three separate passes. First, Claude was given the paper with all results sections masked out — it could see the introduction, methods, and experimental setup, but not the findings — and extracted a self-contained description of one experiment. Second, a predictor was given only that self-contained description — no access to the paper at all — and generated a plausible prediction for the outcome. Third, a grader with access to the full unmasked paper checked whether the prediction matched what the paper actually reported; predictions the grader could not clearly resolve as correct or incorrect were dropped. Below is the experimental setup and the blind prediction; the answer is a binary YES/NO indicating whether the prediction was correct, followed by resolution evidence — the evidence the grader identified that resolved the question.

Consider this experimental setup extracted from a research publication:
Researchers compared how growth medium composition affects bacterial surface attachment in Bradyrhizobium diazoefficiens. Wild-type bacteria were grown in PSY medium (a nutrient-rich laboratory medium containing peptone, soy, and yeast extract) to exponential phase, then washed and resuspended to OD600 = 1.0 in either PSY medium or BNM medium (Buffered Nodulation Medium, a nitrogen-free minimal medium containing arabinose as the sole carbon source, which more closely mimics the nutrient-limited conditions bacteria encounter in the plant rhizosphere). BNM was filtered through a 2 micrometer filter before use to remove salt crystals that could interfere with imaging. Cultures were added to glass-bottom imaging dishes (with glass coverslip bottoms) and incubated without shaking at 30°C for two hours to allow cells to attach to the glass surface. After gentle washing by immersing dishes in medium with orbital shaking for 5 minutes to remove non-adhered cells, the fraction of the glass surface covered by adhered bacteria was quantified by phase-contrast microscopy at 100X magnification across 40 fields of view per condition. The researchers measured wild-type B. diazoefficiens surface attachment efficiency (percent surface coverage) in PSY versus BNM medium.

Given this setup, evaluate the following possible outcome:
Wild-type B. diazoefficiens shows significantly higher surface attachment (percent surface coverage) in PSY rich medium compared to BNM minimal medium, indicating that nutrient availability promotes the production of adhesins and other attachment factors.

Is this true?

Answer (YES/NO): NO